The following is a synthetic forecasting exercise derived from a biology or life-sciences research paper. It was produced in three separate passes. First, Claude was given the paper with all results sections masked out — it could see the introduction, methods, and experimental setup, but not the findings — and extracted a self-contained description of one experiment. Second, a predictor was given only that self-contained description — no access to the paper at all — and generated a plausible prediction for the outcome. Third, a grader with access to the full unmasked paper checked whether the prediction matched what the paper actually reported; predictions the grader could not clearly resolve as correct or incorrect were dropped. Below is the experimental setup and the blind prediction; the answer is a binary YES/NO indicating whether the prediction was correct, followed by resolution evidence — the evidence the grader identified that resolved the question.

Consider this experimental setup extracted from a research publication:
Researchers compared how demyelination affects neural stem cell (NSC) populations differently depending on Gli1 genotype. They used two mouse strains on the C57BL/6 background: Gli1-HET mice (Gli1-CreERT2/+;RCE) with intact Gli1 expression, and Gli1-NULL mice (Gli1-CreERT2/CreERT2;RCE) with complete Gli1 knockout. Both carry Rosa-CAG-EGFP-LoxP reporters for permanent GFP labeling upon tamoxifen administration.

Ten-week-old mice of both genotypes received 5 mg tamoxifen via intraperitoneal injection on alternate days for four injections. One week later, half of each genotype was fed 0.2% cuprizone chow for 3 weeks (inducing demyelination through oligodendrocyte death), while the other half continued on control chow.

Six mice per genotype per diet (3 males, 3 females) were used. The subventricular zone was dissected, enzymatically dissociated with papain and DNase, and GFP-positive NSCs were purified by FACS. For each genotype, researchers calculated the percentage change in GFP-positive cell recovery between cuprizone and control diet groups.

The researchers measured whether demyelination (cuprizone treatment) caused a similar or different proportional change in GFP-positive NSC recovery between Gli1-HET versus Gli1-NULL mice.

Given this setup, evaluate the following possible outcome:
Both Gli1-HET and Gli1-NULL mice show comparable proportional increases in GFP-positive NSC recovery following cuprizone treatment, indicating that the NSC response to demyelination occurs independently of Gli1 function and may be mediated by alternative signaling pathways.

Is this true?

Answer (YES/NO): NO